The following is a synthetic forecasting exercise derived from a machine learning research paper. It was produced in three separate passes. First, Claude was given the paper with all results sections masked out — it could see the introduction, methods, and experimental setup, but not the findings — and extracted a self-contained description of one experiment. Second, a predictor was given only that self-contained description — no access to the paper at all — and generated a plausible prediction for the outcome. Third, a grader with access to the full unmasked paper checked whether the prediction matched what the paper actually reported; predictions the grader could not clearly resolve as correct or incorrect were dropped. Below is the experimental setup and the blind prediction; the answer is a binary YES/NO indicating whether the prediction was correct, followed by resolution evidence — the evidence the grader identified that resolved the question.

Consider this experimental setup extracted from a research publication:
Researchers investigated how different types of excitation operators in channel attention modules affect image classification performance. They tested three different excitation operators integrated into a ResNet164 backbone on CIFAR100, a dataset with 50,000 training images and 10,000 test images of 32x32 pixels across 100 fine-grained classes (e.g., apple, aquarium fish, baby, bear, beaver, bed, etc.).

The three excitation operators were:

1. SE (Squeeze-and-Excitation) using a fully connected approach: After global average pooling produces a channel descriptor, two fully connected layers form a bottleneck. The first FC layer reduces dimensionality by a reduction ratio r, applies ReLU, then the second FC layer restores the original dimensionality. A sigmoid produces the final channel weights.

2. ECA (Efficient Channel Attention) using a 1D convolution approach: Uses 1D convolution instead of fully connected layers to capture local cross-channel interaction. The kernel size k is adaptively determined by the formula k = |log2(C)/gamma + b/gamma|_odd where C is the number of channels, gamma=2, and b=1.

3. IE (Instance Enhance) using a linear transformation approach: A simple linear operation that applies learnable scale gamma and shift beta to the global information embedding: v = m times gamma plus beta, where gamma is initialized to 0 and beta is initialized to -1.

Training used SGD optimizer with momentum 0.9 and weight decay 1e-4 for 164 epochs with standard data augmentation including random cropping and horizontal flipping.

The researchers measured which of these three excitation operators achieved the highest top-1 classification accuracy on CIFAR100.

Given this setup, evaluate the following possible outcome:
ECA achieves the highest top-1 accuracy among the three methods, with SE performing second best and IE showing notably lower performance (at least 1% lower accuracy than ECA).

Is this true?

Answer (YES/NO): NO